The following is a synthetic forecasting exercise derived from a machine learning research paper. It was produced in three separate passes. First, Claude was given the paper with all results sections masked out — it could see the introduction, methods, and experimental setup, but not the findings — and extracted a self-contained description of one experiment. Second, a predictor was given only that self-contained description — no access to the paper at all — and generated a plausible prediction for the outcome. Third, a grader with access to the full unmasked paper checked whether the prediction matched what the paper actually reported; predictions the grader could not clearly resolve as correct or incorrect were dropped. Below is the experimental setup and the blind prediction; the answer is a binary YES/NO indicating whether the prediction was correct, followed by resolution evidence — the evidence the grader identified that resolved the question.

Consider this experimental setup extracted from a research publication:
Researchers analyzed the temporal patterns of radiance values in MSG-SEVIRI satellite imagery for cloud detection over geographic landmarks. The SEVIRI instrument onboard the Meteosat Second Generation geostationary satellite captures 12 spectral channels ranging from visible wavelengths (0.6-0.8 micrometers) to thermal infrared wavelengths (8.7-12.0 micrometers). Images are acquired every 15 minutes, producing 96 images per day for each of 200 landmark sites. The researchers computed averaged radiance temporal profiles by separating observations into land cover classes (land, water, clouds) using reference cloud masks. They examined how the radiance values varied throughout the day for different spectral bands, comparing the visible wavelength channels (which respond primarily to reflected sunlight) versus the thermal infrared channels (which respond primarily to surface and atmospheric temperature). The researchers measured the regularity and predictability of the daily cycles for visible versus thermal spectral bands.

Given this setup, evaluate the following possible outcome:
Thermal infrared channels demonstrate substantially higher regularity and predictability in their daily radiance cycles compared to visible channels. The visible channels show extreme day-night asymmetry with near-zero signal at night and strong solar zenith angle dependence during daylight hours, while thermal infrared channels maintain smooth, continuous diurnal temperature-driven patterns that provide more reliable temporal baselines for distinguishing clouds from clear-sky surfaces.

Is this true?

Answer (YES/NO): NO